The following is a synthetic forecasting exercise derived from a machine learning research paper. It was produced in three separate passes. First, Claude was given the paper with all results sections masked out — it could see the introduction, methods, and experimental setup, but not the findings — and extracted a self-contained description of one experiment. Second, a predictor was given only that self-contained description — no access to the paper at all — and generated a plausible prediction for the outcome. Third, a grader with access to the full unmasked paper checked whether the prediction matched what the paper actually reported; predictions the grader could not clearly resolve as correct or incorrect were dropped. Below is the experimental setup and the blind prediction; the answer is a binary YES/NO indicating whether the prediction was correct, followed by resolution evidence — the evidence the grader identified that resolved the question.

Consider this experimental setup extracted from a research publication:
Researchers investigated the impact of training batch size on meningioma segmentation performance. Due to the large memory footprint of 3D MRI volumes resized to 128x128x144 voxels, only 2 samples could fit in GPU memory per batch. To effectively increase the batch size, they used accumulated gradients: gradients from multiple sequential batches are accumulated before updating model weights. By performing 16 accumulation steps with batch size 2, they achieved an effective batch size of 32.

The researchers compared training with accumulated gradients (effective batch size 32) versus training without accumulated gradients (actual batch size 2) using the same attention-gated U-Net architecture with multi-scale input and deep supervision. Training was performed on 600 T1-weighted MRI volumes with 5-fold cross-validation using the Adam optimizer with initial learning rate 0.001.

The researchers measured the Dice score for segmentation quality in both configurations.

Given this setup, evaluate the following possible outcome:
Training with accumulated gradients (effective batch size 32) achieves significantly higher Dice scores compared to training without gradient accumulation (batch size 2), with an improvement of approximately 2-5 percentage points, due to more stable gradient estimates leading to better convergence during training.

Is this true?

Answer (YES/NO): NO